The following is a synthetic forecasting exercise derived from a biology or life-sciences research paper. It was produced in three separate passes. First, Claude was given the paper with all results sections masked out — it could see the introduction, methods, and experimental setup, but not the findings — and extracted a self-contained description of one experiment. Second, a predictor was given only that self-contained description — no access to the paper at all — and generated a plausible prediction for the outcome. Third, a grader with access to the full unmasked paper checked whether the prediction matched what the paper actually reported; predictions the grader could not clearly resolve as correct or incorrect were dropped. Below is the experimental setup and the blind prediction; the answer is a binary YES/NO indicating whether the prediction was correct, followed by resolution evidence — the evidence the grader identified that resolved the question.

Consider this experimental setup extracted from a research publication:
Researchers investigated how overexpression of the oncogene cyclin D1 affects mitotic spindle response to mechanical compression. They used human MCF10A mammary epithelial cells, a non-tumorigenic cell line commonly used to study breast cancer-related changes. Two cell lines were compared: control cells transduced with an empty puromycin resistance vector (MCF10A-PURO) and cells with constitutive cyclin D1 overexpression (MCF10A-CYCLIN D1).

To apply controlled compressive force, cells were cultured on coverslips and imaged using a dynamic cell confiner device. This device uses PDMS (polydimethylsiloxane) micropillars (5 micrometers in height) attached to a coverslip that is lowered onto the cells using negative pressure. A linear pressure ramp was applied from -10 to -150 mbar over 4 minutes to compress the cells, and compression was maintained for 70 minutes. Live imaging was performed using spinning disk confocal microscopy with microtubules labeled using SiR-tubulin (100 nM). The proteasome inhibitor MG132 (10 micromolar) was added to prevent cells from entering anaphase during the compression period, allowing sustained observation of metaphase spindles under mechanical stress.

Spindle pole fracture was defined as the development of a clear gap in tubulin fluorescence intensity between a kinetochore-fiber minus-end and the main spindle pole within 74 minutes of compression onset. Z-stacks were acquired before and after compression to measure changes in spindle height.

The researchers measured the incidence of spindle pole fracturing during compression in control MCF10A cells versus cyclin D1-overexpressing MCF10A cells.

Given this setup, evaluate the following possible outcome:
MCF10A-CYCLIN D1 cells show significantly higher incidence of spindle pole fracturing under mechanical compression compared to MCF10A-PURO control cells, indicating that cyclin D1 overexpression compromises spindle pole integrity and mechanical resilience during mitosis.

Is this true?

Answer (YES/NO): NO